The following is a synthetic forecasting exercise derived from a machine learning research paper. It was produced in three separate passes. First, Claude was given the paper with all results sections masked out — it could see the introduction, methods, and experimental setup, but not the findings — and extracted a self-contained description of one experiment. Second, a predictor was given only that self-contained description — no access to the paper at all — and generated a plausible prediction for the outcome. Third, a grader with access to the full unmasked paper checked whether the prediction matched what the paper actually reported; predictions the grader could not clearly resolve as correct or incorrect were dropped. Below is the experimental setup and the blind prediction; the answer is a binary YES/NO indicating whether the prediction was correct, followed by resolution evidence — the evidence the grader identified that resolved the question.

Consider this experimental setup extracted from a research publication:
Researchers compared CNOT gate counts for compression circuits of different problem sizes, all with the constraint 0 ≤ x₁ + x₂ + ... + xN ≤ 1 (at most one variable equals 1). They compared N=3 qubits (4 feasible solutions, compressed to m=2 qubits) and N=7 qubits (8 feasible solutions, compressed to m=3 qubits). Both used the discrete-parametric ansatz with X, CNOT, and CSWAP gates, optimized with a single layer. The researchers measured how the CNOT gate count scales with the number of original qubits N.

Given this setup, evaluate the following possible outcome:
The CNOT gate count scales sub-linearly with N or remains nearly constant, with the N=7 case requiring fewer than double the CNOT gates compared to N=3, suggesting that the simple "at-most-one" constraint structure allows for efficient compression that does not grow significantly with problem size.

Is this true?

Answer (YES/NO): NO